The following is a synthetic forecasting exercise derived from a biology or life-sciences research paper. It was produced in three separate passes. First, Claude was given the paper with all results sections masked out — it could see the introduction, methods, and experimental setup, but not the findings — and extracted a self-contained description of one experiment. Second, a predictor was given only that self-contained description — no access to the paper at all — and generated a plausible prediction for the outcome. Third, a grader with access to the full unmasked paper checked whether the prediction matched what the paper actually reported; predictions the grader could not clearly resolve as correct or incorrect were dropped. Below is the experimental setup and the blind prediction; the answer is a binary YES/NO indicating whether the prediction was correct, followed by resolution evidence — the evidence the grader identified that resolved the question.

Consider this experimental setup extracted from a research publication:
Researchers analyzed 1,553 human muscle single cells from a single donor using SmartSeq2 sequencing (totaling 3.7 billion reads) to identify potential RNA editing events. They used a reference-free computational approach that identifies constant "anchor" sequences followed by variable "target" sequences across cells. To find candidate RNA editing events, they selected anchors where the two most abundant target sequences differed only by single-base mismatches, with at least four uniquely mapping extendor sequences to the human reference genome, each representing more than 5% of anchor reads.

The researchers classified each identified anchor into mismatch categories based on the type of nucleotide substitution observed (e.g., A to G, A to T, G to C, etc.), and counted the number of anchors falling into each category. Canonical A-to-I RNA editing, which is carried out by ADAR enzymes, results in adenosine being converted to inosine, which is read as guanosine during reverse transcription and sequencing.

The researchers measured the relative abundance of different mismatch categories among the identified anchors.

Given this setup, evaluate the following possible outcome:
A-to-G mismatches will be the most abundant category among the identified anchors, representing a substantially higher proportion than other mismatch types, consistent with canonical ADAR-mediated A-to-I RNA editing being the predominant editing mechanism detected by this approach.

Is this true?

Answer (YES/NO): YES